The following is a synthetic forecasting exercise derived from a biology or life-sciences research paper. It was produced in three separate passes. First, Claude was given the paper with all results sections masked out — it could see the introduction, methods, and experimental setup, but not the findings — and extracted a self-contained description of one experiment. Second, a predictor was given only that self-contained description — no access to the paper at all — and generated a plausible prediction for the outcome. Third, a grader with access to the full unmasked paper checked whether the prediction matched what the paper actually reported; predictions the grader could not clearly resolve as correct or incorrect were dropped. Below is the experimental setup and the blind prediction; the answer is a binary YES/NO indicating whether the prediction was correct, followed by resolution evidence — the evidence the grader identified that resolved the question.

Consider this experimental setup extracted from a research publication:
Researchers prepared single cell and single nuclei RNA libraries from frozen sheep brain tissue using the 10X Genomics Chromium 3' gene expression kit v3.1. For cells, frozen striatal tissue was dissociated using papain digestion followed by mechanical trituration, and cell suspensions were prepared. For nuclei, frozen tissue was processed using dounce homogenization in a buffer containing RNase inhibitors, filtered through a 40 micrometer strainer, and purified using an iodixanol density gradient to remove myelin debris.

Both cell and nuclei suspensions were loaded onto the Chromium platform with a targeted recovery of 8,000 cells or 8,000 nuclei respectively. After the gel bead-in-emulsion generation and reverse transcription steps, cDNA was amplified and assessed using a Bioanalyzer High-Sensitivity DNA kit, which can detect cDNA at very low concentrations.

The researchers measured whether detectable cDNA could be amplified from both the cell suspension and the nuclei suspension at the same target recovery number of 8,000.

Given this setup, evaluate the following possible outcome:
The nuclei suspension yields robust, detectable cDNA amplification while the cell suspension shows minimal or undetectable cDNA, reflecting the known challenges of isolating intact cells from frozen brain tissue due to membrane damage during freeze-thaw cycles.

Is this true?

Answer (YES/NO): YES